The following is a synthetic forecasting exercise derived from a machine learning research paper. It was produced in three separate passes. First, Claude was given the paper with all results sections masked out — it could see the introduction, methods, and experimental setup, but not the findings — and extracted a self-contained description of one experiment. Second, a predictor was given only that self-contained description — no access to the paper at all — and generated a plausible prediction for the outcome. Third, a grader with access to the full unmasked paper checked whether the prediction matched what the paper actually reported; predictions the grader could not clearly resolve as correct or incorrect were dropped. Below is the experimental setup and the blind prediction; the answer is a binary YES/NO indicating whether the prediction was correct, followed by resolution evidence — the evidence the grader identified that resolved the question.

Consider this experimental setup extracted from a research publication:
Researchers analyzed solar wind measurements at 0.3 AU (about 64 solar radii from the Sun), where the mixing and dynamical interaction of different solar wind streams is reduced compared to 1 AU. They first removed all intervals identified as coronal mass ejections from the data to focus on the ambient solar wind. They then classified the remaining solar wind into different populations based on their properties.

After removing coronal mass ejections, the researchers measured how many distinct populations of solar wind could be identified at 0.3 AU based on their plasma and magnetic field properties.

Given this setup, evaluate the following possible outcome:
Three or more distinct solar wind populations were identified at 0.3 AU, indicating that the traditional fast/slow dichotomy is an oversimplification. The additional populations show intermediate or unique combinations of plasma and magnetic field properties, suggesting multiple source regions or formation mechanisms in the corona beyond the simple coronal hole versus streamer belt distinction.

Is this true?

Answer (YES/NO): YES